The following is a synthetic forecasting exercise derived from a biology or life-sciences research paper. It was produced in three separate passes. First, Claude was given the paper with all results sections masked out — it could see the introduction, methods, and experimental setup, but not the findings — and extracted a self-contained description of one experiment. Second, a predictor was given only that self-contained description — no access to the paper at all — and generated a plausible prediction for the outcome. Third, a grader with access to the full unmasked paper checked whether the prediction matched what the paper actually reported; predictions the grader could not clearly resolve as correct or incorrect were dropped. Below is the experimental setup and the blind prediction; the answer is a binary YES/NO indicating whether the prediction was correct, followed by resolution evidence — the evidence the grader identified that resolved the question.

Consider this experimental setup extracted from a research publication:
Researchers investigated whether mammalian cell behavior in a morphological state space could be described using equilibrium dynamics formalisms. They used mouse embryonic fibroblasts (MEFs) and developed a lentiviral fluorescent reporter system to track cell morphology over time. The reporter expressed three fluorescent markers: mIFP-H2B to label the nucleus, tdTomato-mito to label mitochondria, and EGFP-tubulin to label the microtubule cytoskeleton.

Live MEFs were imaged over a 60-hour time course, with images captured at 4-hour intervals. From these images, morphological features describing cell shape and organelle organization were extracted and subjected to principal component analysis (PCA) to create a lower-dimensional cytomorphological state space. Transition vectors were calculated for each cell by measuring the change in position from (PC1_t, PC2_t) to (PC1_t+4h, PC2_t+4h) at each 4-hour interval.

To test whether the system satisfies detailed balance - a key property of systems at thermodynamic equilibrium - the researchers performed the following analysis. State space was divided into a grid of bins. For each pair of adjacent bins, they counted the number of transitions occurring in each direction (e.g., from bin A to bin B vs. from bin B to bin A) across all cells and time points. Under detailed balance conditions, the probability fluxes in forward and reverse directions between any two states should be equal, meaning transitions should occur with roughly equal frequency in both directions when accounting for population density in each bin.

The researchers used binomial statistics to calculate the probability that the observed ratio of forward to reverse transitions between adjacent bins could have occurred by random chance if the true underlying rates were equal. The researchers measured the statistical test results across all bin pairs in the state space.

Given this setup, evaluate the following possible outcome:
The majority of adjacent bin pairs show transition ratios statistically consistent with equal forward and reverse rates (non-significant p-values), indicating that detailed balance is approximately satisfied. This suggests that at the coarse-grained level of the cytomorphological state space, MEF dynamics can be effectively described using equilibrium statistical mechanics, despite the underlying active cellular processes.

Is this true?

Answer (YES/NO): YES